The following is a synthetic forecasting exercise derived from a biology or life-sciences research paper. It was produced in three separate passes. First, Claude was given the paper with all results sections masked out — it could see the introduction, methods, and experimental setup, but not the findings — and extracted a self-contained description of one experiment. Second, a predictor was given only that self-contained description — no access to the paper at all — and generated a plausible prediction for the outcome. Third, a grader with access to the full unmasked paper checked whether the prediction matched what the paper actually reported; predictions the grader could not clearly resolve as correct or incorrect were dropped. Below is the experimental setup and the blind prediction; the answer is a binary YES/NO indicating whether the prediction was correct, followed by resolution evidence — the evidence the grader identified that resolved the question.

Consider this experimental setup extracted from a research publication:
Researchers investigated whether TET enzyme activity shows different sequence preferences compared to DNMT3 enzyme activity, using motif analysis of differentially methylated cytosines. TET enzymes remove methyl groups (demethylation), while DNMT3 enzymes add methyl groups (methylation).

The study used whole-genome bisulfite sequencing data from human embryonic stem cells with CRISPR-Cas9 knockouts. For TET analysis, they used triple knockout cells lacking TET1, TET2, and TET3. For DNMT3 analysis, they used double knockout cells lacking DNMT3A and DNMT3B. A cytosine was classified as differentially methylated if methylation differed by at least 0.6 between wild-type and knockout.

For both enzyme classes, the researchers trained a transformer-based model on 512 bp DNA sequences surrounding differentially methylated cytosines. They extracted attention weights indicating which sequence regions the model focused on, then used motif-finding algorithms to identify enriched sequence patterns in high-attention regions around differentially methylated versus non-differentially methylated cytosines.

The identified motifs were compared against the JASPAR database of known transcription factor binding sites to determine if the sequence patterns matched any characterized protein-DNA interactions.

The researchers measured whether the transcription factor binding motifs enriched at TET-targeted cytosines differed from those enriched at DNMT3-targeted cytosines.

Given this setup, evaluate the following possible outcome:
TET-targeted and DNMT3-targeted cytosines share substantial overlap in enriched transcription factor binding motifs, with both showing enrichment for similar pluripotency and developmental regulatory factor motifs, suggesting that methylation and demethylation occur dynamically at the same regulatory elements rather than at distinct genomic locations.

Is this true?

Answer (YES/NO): NO